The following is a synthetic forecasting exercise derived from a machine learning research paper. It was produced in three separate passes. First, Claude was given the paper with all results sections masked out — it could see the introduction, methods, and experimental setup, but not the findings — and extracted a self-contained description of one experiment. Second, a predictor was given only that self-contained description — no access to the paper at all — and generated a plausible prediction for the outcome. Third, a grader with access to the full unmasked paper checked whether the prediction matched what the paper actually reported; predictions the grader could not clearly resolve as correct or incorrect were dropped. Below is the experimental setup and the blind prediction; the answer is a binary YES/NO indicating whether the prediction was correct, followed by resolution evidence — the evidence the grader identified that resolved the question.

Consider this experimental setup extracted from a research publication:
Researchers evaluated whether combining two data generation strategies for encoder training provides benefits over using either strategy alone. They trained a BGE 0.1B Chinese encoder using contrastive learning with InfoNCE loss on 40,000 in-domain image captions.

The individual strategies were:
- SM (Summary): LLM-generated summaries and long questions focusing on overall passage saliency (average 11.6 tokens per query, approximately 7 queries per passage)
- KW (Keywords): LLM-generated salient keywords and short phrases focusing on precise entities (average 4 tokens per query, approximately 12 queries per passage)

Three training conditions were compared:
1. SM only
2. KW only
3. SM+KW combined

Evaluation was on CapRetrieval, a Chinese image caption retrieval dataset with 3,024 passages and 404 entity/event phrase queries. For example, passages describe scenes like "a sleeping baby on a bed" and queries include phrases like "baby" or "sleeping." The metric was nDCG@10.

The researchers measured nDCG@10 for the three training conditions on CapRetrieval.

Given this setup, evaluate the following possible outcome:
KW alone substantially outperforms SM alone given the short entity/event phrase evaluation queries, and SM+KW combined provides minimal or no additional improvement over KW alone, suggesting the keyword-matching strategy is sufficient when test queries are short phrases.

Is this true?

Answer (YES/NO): NO